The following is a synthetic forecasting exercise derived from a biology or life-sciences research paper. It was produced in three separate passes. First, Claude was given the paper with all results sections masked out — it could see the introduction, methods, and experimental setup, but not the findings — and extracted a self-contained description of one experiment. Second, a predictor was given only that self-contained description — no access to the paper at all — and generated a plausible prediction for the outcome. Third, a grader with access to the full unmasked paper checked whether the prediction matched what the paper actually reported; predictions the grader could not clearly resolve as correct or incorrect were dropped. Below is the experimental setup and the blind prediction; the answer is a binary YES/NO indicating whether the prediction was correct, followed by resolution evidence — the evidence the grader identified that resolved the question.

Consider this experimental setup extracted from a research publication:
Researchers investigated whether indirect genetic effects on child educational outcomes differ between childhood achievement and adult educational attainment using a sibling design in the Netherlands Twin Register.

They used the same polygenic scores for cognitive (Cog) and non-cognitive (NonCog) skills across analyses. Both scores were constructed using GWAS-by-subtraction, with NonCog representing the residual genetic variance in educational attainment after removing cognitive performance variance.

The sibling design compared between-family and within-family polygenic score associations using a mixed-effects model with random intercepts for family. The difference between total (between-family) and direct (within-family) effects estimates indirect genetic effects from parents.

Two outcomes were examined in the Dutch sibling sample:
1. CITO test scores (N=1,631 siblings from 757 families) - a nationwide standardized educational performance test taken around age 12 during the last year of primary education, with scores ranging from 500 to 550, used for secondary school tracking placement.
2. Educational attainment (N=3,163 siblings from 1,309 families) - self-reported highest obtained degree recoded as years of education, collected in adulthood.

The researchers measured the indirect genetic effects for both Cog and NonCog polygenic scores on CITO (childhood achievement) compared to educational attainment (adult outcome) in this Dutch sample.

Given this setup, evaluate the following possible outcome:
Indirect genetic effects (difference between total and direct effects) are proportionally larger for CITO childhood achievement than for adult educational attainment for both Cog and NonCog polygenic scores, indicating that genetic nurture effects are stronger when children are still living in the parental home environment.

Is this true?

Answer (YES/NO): NO